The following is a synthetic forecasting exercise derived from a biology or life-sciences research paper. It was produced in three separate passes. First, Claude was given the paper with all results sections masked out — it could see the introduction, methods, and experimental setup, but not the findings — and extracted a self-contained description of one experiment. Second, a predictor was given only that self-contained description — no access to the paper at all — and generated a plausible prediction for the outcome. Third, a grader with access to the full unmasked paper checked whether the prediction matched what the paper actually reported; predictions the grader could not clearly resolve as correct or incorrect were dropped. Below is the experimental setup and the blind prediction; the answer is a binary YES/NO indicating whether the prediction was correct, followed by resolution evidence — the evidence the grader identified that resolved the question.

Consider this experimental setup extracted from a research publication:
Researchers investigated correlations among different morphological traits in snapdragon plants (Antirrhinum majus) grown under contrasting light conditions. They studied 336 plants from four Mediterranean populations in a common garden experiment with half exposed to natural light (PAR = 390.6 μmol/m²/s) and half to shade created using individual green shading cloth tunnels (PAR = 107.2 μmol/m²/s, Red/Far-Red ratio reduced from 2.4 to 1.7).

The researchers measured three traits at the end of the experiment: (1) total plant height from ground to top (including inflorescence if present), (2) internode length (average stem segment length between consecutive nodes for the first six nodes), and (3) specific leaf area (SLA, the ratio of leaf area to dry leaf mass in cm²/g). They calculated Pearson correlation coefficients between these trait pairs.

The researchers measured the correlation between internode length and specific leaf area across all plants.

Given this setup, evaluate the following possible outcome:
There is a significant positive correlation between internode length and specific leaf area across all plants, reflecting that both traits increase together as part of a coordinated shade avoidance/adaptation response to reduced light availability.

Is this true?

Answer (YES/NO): YES